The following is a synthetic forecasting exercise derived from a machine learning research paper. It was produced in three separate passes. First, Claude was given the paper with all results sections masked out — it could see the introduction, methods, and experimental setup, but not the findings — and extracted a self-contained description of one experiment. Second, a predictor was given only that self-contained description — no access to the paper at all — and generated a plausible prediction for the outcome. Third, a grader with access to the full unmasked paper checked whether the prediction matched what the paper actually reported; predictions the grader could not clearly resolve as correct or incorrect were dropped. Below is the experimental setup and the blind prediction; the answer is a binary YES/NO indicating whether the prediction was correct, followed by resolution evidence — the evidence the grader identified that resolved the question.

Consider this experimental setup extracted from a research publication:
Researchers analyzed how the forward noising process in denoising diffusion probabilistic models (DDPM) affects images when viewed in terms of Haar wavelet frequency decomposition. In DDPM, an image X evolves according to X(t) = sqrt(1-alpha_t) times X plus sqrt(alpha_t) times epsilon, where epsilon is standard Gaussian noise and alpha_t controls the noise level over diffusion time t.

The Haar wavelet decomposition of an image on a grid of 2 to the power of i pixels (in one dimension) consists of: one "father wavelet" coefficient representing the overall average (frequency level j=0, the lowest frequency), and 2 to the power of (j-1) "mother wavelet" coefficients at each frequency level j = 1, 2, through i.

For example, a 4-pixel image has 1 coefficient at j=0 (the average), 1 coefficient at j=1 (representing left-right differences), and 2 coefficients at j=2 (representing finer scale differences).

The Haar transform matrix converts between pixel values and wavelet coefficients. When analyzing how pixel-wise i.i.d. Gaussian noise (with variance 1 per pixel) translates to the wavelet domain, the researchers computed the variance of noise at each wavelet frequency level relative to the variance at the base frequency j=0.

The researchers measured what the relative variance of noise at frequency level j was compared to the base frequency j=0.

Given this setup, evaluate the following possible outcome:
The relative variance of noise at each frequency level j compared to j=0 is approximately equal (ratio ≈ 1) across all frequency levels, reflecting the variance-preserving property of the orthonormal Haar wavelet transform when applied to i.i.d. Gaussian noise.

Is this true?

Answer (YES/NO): NO